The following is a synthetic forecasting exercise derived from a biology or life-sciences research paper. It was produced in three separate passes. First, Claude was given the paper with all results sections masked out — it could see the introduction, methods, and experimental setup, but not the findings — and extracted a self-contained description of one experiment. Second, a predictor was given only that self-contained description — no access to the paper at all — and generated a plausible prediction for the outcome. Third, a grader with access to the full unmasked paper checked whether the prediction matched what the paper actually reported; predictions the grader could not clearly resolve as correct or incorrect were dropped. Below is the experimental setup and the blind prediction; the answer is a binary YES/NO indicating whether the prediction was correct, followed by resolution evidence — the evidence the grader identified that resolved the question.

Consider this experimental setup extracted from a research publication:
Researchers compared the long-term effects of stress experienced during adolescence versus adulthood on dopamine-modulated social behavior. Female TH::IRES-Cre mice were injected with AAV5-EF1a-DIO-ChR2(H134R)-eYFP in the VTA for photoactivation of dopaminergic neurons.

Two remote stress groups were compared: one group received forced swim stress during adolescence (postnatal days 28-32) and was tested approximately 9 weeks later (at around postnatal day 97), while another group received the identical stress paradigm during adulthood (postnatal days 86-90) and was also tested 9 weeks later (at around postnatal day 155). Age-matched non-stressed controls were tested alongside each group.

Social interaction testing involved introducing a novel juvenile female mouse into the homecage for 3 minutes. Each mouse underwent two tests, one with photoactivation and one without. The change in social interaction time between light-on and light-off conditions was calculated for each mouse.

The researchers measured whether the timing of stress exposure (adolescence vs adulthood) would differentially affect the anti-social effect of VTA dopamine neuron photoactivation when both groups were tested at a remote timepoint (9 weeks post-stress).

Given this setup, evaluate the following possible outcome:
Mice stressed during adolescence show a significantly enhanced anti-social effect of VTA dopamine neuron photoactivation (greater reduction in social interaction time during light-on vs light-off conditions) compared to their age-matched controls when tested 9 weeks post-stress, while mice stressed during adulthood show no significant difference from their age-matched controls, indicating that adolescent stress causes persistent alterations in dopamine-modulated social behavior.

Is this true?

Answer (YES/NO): NO